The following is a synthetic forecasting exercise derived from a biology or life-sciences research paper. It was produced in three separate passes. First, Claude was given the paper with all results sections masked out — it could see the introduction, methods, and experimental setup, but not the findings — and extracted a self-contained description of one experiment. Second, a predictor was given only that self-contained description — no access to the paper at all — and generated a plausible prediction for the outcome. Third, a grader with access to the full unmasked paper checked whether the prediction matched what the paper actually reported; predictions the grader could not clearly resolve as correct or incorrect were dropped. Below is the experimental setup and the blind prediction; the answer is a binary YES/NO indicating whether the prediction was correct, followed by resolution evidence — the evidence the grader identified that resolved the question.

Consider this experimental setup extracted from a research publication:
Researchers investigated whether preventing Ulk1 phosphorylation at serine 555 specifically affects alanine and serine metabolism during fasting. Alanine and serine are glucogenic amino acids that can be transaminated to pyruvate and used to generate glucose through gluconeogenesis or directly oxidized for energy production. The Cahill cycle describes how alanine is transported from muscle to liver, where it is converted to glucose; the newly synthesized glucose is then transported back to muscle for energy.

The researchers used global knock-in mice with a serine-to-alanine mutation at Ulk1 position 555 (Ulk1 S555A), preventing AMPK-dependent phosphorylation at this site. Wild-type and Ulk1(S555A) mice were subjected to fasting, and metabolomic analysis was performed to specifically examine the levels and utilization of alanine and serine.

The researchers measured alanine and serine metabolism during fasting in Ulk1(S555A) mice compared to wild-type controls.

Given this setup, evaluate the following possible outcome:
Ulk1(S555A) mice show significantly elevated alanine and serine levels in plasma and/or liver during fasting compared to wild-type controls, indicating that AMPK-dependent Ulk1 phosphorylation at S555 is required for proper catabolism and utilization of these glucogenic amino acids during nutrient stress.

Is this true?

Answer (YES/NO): NO